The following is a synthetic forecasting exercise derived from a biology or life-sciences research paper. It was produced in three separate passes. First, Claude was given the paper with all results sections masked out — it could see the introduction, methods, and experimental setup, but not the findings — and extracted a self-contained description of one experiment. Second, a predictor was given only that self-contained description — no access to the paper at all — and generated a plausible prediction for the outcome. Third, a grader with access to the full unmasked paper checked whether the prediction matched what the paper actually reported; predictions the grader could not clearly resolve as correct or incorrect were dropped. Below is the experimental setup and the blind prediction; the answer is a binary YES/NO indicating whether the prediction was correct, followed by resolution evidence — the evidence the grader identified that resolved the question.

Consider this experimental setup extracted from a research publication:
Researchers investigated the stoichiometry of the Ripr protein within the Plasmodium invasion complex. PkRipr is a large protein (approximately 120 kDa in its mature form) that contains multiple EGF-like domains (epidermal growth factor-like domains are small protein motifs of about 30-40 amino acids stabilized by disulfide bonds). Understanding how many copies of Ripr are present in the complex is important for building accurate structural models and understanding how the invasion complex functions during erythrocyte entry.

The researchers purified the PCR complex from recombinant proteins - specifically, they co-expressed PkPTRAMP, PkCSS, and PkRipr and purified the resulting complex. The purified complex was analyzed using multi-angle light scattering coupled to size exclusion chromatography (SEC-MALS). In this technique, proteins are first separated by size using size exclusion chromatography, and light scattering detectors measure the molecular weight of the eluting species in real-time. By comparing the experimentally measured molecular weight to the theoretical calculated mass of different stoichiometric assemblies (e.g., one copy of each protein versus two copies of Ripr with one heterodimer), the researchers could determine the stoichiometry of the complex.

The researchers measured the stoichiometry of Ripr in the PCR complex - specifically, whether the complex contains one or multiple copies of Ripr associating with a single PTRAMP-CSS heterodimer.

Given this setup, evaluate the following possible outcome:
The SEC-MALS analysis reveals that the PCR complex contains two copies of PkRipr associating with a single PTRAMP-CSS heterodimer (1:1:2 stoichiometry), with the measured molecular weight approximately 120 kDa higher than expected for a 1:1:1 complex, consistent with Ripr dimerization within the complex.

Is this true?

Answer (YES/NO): NO